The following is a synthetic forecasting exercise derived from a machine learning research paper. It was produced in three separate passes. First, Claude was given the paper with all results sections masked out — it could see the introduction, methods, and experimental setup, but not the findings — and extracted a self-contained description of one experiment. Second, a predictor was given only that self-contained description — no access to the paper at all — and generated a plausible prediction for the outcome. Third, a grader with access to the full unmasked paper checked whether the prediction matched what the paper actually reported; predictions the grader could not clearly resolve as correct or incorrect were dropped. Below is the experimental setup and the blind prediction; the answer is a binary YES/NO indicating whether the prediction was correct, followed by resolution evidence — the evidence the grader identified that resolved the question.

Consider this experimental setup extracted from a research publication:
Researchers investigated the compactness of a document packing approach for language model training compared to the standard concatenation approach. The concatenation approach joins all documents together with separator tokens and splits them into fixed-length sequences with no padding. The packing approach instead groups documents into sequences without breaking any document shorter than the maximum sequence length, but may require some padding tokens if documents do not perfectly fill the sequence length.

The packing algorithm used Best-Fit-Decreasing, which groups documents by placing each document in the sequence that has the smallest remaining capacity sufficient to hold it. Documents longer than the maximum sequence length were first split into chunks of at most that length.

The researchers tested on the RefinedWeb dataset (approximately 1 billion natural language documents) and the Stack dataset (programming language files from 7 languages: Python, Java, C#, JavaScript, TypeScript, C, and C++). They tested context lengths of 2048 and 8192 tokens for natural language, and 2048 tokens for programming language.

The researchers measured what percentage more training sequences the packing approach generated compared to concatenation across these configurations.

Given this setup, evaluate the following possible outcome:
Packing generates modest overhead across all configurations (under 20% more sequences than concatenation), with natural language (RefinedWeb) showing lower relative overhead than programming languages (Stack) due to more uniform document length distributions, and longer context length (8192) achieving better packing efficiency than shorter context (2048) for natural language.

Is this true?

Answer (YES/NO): NO